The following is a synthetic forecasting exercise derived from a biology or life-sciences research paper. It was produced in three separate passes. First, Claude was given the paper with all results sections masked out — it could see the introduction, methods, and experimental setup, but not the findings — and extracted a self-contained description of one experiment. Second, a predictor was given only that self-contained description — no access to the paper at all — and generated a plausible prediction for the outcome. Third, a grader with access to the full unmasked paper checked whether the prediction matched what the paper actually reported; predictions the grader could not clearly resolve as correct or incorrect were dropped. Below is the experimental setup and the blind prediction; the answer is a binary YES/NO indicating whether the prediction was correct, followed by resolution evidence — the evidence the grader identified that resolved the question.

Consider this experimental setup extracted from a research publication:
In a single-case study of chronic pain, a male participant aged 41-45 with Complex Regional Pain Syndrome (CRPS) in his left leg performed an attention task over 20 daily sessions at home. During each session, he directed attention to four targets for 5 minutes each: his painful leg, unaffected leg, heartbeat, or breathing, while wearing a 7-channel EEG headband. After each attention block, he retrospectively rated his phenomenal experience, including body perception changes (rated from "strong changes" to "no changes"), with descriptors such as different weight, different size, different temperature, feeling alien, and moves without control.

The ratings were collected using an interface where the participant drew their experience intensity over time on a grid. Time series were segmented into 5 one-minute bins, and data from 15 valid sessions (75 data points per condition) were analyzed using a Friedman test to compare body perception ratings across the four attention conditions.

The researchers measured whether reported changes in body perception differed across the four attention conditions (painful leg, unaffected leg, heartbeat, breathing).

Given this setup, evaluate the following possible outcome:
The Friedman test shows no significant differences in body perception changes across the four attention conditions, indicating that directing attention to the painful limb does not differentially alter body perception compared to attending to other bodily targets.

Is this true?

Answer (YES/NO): NO